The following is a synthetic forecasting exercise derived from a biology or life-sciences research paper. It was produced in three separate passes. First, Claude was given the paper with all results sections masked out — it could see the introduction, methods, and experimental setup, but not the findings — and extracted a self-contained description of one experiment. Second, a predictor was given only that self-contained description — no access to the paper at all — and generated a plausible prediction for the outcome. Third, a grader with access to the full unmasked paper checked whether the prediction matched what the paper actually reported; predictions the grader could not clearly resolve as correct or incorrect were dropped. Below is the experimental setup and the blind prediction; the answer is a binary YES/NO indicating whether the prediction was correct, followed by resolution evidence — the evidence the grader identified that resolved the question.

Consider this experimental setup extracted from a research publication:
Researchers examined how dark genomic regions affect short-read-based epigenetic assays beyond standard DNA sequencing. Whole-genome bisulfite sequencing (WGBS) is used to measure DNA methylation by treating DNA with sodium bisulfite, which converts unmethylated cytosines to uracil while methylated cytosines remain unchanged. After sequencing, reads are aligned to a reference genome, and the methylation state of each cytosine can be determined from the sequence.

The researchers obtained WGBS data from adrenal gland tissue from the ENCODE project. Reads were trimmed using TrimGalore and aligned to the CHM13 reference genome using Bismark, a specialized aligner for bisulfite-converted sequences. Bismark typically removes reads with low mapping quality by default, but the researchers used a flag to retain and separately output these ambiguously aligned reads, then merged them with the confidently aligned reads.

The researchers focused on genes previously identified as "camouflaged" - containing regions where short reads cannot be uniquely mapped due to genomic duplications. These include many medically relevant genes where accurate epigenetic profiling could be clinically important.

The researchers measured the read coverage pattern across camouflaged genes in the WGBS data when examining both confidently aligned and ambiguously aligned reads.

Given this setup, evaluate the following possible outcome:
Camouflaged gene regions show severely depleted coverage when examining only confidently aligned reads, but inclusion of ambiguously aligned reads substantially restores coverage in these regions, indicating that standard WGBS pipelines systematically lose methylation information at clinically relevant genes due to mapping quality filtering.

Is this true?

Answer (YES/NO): YES